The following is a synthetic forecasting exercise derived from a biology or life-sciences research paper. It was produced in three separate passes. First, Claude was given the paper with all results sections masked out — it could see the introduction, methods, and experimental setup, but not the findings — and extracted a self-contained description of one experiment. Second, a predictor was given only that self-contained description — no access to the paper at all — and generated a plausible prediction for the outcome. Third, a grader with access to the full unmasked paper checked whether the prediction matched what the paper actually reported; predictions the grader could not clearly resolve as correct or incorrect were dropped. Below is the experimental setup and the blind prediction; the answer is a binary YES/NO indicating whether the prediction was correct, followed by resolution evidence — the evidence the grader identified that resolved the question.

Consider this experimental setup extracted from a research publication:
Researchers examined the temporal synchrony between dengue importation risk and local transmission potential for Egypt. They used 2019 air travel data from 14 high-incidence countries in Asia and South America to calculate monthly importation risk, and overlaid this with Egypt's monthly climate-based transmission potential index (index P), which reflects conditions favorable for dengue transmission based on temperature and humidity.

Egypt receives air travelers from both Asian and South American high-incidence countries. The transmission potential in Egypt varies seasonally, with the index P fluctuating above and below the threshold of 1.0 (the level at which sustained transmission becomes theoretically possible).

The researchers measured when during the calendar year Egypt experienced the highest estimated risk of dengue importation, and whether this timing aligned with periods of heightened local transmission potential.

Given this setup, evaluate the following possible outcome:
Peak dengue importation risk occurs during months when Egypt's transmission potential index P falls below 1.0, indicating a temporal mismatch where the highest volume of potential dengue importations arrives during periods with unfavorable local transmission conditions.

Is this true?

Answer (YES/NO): NO